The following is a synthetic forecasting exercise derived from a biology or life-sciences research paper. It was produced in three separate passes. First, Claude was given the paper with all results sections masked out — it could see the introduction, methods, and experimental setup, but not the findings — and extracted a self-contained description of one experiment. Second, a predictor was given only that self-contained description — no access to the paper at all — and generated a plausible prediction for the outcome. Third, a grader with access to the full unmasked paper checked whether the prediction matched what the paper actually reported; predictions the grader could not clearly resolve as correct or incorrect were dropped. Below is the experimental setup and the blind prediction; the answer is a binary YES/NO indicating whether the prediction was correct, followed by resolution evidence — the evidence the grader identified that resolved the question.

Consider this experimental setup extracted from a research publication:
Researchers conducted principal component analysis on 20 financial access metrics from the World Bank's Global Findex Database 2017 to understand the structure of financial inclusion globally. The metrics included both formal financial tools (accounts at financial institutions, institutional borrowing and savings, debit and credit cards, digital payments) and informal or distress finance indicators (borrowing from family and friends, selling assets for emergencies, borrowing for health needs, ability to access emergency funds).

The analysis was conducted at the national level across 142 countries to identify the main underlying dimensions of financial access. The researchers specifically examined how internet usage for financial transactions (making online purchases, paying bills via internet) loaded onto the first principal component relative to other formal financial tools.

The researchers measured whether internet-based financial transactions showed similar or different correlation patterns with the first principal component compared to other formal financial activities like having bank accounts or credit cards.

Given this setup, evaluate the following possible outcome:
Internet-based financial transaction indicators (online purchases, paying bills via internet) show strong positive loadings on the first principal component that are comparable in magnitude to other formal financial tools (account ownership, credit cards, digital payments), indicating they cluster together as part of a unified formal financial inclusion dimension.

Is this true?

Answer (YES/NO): YES